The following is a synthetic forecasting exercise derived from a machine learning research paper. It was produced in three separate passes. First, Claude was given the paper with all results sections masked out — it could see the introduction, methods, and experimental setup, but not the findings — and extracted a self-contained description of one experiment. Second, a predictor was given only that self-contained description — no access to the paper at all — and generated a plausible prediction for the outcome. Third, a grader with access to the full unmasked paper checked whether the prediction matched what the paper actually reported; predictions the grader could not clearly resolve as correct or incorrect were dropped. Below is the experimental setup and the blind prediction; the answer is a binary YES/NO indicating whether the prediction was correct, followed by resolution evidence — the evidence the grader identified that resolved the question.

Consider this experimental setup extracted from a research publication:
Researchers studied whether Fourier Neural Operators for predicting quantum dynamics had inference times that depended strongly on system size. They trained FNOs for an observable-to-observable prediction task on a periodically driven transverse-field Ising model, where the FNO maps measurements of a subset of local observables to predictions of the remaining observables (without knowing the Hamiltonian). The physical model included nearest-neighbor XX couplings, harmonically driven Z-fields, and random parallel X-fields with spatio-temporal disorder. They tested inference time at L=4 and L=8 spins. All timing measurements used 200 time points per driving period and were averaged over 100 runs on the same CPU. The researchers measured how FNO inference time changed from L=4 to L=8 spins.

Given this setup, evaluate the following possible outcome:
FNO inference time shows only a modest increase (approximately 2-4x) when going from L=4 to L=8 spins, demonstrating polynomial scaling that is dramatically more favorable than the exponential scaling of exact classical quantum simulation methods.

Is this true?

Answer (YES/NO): NO